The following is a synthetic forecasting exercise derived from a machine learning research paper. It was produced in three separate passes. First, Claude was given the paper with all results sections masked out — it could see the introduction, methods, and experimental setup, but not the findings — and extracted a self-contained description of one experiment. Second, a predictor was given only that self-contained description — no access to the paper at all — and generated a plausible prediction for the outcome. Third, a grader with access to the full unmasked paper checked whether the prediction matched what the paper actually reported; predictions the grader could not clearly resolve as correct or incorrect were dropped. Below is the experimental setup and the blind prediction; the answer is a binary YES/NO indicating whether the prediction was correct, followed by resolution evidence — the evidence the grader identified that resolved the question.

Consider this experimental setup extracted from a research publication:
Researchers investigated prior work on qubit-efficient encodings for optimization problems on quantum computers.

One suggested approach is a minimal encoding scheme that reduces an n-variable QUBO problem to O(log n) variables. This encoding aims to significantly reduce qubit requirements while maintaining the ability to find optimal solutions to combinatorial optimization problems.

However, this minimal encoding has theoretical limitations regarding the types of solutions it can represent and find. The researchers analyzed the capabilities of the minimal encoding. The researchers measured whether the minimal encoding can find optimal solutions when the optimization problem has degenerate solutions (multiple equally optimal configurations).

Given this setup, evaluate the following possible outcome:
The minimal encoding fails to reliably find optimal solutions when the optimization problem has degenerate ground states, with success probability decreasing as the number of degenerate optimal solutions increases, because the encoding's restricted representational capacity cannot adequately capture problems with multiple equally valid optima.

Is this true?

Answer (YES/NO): NO